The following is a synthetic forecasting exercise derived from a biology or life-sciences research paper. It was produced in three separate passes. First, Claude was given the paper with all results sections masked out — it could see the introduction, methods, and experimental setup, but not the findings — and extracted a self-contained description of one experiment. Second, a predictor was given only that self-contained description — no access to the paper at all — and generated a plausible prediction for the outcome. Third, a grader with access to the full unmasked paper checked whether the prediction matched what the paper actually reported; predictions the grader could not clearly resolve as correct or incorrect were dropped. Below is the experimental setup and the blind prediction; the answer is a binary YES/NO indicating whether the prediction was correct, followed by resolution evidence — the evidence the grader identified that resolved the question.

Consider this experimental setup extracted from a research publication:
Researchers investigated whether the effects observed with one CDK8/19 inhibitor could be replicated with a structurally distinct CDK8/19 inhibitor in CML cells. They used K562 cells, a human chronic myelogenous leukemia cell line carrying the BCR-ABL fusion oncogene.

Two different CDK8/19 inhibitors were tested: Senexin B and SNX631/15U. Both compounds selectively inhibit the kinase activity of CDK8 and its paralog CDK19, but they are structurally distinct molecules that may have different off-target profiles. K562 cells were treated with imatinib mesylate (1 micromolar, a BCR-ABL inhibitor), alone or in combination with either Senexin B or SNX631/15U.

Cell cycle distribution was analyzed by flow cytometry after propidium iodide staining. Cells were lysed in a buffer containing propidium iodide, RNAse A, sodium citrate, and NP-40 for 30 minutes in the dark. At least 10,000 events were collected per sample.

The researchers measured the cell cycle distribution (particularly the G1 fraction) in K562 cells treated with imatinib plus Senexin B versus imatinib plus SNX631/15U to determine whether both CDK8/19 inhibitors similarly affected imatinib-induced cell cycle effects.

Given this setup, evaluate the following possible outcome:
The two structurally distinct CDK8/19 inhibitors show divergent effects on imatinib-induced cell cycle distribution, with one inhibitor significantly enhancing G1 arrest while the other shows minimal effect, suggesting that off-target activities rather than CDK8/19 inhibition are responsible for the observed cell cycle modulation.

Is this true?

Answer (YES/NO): NO